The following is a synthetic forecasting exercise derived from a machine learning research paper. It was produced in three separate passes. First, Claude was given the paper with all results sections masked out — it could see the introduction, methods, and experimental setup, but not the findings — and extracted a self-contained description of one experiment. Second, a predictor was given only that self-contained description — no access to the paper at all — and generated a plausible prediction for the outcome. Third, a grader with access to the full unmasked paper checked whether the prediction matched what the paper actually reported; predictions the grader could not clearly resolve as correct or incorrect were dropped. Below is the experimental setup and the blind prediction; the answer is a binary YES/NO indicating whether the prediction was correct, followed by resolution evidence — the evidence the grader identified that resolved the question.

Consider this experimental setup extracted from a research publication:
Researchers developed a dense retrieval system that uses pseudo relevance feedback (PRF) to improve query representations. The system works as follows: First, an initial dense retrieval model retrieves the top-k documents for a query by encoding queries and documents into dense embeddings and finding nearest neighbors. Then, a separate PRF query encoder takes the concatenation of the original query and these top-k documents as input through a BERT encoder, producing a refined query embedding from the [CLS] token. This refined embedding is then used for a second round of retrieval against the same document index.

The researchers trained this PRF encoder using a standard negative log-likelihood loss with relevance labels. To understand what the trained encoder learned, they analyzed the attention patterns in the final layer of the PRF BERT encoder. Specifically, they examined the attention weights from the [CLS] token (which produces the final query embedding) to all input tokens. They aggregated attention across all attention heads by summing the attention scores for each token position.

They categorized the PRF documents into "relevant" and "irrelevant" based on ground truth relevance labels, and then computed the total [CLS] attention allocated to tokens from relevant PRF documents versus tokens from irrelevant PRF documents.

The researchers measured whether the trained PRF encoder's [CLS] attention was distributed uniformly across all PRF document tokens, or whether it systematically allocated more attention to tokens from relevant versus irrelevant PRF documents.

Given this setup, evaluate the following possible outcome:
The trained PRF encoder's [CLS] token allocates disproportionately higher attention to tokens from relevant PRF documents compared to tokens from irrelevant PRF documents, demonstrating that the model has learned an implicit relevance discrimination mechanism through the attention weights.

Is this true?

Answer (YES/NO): YES